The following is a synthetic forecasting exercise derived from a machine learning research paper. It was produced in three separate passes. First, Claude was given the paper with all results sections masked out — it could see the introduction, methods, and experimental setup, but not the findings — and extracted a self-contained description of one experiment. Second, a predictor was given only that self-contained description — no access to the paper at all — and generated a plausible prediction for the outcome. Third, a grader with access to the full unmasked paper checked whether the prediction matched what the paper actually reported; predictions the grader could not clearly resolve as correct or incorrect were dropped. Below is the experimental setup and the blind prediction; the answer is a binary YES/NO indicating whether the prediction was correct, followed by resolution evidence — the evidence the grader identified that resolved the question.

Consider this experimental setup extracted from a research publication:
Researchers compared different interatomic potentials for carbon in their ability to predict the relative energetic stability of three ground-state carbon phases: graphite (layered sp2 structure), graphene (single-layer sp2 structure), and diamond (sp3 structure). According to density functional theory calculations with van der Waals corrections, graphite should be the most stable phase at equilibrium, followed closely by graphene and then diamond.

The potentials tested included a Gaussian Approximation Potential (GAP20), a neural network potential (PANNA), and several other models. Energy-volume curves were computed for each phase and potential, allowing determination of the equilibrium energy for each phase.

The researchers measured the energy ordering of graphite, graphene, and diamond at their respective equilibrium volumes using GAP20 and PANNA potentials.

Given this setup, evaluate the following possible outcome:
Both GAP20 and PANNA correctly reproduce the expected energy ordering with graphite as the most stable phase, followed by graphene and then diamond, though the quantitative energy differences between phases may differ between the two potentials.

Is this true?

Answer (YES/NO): NO